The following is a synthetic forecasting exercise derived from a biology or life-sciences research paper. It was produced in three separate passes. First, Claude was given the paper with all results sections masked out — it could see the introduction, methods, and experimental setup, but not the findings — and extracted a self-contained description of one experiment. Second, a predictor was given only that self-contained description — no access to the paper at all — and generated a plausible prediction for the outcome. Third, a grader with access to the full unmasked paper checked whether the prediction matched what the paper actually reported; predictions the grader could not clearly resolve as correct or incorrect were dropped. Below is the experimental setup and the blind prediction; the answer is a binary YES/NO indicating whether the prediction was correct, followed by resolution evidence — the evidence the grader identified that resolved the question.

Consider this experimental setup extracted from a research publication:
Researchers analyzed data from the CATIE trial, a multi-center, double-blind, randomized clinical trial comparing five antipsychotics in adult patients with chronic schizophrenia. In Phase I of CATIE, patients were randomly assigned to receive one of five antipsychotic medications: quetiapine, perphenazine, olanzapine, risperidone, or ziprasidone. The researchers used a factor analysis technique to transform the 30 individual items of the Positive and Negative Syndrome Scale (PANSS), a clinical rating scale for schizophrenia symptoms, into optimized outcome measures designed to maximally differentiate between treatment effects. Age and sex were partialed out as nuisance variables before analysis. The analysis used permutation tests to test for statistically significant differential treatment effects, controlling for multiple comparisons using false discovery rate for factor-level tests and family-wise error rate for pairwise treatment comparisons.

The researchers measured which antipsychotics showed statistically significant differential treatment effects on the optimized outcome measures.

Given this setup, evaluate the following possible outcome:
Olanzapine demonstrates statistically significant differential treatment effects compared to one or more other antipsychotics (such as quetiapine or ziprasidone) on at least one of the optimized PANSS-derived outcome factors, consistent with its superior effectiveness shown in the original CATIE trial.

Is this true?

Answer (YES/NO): YES